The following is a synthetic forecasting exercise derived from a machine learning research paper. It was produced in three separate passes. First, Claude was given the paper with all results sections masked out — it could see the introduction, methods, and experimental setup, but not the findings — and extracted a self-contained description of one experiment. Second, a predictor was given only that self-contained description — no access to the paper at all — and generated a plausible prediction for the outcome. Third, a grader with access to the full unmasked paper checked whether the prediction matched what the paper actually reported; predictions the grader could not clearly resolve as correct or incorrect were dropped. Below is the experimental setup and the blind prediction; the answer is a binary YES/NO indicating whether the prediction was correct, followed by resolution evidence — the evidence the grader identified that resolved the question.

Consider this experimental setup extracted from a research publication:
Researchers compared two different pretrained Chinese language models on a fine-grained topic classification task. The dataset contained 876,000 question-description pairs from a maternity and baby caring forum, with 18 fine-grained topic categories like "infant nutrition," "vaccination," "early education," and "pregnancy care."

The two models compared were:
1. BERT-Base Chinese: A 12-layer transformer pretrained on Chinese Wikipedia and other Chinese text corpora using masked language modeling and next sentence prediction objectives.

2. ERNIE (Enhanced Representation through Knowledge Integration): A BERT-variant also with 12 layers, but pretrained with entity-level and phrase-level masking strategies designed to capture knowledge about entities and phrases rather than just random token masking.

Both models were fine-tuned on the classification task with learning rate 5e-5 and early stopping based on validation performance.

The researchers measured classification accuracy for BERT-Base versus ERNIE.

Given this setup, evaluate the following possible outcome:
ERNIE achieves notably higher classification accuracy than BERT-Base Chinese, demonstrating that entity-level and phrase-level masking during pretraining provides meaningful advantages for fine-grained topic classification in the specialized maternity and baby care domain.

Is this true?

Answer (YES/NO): NO